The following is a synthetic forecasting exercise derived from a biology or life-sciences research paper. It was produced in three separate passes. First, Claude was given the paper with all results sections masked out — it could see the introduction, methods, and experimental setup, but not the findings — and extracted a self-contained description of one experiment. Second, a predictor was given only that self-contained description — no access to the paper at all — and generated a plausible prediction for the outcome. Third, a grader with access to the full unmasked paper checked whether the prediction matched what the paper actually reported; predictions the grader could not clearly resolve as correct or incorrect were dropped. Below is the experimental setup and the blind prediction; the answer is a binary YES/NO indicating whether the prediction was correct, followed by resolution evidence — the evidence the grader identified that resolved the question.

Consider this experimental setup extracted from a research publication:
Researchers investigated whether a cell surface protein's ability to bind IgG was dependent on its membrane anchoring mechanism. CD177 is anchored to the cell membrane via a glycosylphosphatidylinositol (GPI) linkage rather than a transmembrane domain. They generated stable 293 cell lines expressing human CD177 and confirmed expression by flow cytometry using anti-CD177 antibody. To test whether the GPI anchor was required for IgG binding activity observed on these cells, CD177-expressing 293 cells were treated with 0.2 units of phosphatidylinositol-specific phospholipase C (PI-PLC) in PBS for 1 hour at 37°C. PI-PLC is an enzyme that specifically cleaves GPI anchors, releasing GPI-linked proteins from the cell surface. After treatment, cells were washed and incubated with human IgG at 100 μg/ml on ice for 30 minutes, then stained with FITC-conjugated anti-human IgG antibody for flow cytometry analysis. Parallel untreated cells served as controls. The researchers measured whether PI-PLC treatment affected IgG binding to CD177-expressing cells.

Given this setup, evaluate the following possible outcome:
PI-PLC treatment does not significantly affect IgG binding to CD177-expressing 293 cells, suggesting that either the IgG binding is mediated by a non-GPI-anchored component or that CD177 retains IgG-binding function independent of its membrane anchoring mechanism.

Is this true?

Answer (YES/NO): NO